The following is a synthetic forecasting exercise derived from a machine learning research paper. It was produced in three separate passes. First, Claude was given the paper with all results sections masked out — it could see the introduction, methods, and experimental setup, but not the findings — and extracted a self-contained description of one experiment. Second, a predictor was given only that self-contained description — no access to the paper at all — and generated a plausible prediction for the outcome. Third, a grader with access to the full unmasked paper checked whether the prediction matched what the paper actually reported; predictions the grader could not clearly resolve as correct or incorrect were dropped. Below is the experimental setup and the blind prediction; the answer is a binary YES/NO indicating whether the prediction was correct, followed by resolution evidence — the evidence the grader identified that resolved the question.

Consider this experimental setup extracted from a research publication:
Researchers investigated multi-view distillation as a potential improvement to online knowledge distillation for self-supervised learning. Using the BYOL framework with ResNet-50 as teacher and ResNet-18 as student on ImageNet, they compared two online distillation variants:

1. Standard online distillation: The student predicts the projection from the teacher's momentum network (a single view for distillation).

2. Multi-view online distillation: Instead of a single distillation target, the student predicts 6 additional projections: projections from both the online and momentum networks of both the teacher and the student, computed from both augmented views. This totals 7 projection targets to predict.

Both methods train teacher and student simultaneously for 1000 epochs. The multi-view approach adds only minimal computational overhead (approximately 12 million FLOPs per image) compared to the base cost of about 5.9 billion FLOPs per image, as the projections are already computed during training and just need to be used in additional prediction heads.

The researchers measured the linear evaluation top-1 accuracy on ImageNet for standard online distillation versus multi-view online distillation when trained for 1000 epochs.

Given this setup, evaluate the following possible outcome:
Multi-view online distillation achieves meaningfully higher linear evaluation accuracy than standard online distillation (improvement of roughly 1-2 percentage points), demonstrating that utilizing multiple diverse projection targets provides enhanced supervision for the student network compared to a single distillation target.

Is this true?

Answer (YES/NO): NO